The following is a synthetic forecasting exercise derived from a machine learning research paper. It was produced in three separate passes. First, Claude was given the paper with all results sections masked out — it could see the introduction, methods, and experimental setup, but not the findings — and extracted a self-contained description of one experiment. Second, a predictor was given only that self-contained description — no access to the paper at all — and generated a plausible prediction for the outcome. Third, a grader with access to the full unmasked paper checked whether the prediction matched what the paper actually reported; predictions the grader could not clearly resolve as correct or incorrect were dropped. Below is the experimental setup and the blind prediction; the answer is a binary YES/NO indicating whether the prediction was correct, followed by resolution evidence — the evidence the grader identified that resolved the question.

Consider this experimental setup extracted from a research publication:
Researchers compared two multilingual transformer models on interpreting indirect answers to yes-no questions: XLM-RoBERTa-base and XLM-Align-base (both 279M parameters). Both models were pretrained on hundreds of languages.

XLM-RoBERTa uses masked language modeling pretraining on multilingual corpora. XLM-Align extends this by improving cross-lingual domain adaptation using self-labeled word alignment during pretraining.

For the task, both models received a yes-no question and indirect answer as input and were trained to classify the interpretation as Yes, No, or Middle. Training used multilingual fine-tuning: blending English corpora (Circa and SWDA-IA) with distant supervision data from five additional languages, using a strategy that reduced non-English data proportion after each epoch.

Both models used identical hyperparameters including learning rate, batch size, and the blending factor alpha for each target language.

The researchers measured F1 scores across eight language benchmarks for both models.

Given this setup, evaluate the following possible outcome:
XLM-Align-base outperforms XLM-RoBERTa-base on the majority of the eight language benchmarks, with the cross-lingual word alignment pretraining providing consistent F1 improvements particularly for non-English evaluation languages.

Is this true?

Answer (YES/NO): NO